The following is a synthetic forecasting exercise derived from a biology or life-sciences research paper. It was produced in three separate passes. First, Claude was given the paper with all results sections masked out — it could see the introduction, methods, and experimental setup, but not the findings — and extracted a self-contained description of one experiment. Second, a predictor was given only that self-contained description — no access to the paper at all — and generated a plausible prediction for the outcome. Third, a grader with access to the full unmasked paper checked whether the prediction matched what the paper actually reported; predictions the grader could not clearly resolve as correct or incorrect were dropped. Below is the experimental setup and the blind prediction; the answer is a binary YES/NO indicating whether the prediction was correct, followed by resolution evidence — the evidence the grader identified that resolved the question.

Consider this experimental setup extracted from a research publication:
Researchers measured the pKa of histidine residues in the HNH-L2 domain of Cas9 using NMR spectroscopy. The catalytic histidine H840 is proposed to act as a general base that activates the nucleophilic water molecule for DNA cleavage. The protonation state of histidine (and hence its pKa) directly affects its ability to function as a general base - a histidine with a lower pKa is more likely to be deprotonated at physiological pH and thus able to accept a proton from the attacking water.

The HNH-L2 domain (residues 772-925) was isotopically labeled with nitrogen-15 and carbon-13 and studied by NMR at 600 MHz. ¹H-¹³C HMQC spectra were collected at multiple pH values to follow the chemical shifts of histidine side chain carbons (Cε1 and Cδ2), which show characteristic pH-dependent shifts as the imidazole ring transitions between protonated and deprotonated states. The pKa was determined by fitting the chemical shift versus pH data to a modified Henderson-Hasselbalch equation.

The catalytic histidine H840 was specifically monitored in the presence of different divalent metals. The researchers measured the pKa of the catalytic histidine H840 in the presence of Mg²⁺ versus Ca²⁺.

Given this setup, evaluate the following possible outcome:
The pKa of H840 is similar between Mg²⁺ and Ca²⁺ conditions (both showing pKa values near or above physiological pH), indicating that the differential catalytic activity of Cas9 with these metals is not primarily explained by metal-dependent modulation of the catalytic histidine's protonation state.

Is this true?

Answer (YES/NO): YES